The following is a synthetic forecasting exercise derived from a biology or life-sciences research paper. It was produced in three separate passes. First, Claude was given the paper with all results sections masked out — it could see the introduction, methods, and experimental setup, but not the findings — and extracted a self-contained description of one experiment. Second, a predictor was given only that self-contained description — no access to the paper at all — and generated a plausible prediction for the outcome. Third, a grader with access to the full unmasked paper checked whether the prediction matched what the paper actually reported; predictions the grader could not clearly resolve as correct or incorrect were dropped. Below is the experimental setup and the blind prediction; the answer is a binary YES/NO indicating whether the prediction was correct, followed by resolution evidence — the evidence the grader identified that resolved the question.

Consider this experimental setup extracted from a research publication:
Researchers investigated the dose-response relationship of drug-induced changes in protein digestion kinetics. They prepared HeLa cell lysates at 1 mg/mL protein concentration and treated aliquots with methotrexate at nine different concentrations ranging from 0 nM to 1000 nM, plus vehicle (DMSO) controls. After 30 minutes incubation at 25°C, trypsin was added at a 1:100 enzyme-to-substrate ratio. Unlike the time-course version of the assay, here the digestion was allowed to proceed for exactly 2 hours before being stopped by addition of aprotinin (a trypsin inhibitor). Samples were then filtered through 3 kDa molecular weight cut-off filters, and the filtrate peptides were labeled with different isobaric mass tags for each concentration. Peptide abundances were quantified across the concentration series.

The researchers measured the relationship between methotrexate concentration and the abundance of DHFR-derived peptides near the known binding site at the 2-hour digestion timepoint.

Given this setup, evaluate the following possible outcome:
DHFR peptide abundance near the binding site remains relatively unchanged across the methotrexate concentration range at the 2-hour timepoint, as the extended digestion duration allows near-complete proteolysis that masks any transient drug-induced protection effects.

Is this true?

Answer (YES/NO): NO